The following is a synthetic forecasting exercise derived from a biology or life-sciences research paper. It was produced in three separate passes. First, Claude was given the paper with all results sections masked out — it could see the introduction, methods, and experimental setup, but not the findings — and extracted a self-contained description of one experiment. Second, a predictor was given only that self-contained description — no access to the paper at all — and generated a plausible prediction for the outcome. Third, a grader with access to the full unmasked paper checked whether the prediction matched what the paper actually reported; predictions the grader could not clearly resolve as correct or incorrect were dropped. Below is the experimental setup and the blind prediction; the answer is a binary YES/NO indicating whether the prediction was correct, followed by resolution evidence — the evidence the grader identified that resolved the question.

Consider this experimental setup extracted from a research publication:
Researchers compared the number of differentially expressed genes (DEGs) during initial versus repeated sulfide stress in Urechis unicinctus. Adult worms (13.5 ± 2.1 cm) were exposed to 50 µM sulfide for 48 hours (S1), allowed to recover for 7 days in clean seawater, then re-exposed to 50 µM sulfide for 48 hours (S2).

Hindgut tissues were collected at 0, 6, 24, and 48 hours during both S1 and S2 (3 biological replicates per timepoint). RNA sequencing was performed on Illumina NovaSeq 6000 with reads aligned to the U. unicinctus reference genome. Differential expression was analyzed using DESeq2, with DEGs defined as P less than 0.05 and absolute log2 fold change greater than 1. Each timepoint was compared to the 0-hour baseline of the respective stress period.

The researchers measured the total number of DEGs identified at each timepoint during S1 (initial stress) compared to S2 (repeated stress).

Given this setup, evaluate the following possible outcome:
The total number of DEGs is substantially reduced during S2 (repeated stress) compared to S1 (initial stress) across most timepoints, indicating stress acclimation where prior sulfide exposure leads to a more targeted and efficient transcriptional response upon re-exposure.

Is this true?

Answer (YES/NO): NO